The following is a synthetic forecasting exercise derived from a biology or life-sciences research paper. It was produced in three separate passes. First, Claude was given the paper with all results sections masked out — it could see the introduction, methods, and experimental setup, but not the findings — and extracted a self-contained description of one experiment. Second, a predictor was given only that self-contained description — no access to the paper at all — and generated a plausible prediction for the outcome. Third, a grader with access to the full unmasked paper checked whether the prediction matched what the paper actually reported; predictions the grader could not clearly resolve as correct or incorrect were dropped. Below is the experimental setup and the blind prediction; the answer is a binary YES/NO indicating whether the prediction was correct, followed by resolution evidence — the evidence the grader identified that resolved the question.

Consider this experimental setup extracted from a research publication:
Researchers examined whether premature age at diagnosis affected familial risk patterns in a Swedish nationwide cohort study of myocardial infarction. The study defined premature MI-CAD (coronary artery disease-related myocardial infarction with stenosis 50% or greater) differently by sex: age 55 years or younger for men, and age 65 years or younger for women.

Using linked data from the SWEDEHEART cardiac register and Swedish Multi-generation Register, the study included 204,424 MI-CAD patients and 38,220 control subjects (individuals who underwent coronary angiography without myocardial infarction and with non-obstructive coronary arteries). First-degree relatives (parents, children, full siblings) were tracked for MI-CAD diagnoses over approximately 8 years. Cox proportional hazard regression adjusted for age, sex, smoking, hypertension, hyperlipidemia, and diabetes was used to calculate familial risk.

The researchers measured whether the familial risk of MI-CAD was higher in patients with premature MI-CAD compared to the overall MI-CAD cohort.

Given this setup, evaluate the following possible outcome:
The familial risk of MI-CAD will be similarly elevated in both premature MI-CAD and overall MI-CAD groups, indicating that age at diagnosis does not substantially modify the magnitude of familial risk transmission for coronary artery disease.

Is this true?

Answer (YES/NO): YES